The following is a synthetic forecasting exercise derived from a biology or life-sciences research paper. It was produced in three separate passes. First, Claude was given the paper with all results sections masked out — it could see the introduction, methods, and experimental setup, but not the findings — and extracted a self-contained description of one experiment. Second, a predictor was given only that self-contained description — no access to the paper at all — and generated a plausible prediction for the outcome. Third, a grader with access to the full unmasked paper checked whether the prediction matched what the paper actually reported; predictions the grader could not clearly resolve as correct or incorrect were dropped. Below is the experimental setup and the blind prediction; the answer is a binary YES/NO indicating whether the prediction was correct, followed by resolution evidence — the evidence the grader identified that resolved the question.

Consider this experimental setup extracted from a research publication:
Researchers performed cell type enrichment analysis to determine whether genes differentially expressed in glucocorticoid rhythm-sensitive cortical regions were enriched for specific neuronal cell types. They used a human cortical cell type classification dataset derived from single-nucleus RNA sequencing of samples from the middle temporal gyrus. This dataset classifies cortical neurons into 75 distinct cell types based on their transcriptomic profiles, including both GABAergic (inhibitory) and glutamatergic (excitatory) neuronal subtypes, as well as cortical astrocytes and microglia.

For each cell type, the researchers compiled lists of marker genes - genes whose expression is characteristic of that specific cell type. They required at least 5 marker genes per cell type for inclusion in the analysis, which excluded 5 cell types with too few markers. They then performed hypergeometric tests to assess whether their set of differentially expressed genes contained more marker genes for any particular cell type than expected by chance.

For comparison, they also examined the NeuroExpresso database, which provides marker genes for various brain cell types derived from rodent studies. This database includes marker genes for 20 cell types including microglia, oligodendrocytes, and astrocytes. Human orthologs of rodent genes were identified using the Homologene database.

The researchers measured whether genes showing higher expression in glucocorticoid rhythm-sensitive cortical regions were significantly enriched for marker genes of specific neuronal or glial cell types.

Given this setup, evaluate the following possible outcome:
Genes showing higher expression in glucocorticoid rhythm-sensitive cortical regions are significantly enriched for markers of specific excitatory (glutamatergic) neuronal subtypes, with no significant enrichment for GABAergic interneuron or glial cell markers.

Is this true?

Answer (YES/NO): NO